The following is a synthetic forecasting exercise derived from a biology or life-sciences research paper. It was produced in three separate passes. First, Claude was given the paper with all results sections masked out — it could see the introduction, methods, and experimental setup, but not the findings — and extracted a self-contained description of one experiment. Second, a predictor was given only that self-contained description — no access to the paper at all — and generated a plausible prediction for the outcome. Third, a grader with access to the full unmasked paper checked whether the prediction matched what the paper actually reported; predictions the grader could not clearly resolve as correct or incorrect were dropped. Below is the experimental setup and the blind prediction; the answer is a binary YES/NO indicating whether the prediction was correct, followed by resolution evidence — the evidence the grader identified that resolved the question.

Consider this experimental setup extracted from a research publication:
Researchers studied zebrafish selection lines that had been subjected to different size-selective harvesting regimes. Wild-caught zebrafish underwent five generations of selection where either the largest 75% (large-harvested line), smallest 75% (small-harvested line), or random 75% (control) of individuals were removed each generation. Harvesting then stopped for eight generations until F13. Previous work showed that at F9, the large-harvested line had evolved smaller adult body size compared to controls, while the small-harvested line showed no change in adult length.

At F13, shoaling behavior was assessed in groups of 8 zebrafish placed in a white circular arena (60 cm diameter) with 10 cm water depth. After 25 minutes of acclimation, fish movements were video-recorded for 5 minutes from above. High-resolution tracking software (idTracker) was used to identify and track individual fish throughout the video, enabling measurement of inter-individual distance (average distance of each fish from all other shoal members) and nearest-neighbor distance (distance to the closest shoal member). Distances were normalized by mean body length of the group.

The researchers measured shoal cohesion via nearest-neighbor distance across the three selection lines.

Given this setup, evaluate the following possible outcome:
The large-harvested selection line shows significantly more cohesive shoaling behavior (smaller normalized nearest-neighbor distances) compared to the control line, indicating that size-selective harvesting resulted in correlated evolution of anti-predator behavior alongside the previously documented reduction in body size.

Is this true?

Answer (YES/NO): NO